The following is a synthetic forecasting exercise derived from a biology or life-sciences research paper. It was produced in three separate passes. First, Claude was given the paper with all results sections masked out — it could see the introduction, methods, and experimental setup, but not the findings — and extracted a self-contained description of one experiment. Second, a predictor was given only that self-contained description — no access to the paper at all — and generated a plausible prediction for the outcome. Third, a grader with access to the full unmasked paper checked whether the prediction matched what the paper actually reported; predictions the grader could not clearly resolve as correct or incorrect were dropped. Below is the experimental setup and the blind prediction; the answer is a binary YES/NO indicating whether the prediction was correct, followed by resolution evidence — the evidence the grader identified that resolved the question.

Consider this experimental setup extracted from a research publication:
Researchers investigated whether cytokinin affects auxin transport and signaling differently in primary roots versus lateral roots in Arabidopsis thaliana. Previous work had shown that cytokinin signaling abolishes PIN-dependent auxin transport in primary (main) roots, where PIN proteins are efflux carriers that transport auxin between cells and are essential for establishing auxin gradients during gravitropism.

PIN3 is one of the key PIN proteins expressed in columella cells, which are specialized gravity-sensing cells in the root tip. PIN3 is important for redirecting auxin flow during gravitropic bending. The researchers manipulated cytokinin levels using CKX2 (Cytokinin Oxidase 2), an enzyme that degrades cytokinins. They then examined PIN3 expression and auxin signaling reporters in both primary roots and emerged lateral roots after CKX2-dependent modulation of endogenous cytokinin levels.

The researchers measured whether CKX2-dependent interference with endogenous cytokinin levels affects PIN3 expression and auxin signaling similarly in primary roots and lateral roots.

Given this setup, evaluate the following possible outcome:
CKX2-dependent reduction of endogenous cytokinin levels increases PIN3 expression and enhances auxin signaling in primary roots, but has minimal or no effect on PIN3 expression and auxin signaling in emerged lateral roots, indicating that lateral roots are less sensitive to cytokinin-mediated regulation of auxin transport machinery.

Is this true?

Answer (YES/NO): NO